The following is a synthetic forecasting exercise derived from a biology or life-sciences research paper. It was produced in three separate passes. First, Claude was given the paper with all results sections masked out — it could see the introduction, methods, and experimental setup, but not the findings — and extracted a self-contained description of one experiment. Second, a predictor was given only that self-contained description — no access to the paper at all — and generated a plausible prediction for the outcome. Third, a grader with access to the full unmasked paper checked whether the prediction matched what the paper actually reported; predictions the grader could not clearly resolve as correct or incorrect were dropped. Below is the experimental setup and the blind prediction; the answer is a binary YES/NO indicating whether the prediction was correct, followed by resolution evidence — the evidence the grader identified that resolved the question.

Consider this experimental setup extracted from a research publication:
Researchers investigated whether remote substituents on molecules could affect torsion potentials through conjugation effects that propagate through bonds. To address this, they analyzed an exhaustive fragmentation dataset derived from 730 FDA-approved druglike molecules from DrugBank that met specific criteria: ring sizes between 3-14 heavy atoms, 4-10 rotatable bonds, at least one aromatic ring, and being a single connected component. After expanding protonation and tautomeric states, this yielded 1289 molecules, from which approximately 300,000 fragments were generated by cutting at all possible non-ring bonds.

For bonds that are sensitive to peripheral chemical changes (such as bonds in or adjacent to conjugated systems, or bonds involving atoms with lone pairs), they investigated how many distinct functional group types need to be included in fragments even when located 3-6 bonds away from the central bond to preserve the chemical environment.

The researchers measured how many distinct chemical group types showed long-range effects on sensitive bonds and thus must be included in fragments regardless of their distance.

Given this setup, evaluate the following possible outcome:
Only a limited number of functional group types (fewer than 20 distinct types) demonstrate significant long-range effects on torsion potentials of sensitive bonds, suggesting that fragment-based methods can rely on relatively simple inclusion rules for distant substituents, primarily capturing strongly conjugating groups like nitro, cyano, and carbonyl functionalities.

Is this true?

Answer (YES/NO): YES